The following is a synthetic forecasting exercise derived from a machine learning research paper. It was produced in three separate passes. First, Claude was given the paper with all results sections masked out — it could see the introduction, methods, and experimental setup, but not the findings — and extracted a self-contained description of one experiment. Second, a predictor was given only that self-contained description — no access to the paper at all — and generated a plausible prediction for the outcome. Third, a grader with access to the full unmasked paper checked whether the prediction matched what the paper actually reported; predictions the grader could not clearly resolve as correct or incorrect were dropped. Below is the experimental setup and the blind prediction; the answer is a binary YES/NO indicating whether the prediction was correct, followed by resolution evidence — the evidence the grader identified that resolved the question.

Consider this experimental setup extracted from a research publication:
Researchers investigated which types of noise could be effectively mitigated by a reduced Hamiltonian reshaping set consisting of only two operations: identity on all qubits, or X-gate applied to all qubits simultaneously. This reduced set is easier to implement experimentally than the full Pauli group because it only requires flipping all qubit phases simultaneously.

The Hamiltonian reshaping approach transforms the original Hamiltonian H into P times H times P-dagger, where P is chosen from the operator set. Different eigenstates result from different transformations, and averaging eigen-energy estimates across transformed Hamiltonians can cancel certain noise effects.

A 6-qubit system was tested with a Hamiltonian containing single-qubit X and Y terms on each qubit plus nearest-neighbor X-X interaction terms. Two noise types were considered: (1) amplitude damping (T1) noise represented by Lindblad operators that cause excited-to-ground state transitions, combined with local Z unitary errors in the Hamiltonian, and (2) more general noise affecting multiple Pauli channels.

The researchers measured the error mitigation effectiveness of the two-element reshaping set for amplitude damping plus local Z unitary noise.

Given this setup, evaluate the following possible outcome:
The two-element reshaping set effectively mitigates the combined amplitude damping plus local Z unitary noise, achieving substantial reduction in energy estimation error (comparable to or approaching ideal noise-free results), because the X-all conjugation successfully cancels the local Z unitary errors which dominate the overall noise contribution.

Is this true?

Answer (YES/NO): NO